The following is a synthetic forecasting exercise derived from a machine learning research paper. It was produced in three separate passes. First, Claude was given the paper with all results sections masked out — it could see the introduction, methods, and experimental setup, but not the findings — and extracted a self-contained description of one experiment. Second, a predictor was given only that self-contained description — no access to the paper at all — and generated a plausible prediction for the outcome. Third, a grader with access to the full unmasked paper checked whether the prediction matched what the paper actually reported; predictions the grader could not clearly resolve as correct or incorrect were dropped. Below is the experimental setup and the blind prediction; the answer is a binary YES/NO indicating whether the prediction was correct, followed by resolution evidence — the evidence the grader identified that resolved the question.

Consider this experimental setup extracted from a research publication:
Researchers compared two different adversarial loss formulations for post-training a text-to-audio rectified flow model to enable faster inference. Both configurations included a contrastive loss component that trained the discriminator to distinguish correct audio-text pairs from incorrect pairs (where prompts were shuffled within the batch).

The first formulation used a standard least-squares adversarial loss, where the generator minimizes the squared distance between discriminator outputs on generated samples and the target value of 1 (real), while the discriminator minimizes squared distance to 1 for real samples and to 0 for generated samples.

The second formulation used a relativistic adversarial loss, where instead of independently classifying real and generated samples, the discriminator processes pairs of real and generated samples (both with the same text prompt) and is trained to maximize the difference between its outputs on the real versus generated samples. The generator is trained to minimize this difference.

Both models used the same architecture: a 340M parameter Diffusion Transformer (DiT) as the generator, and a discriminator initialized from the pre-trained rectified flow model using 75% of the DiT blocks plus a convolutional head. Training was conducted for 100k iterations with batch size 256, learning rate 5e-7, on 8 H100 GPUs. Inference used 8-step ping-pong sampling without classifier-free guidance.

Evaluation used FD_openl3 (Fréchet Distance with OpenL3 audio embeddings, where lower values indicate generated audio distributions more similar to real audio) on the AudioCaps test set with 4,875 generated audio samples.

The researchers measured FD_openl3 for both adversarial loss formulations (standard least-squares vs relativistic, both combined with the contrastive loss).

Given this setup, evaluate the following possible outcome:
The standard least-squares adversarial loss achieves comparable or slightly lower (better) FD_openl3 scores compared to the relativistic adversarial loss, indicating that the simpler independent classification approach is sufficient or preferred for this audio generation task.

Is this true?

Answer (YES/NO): NO